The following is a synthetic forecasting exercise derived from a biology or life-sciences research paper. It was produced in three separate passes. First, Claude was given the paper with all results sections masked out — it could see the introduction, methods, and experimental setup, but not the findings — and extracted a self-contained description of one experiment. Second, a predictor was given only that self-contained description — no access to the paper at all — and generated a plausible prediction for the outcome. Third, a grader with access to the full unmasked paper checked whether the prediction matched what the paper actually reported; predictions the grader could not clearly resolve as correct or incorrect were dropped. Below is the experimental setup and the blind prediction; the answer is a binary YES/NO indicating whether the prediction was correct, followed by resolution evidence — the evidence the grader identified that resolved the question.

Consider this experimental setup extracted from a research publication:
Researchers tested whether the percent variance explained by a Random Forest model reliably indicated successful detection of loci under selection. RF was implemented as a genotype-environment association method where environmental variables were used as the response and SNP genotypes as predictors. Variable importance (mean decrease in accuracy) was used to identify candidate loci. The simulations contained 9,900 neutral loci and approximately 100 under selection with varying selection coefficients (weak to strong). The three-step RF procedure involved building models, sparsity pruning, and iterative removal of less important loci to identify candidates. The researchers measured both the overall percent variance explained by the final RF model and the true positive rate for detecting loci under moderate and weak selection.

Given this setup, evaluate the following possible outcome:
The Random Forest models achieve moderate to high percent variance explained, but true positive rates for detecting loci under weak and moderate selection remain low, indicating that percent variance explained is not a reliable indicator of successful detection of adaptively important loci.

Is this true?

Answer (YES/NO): YES